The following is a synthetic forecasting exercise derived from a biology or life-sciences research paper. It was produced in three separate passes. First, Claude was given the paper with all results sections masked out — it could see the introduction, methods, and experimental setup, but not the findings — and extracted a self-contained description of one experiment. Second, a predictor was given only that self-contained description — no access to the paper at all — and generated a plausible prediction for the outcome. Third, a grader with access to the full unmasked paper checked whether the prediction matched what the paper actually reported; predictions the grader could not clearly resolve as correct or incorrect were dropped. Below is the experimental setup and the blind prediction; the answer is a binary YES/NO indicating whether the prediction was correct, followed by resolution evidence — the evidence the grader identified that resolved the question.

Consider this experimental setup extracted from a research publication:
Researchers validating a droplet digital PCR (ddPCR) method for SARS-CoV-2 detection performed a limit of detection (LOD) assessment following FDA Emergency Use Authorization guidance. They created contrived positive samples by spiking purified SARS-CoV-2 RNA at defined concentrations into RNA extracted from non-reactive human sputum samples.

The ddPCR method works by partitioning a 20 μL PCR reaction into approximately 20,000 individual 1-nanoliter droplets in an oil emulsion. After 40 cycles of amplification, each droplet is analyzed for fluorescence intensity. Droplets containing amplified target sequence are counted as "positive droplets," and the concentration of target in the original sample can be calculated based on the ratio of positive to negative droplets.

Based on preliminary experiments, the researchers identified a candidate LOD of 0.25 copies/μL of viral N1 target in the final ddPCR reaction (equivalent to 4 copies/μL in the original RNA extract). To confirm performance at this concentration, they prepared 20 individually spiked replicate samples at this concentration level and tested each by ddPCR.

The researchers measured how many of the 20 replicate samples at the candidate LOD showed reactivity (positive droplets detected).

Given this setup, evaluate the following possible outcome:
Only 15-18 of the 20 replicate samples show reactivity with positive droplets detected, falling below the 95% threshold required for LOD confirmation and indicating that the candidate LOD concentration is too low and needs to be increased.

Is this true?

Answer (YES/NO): NO